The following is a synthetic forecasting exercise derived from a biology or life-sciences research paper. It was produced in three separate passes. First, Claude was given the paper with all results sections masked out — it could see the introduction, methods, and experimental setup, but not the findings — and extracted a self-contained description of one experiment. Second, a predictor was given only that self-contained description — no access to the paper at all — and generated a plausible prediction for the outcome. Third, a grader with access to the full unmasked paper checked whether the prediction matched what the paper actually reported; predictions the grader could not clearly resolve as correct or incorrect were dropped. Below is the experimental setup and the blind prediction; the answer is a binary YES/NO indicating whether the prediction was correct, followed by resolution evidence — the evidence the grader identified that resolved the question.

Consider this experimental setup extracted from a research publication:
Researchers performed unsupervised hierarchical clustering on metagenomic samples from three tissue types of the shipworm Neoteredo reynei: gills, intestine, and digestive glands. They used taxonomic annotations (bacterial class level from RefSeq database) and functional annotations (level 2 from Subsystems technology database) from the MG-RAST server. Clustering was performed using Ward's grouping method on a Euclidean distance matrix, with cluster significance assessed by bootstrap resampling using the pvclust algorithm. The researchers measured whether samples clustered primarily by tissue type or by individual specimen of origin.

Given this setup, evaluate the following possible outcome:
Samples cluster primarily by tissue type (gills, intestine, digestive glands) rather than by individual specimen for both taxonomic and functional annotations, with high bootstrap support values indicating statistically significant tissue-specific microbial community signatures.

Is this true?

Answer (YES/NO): YES